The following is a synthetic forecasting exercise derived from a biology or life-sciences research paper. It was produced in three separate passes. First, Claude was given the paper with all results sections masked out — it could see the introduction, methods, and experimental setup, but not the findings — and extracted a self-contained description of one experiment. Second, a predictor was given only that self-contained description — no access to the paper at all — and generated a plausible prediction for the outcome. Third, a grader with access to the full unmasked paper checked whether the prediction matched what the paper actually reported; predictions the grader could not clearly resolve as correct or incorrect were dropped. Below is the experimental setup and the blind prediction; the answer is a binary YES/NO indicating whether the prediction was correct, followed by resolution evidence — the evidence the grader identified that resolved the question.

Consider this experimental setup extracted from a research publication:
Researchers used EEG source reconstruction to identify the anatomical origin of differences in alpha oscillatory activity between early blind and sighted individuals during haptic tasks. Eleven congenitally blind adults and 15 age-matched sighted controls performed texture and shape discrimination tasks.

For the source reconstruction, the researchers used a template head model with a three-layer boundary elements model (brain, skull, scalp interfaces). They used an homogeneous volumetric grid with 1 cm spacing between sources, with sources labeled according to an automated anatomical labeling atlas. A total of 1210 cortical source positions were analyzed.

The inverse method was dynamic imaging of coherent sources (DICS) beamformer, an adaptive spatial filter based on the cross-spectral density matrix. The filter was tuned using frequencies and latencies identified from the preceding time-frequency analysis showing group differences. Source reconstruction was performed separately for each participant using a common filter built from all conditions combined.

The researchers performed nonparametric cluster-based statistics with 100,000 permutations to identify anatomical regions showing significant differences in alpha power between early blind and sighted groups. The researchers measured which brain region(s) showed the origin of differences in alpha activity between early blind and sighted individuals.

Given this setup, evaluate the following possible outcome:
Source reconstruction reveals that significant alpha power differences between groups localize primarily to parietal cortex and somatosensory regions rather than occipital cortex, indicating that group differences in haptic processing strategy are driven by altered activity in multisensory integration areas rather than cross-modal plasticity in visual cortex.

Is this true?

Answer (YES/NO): NO